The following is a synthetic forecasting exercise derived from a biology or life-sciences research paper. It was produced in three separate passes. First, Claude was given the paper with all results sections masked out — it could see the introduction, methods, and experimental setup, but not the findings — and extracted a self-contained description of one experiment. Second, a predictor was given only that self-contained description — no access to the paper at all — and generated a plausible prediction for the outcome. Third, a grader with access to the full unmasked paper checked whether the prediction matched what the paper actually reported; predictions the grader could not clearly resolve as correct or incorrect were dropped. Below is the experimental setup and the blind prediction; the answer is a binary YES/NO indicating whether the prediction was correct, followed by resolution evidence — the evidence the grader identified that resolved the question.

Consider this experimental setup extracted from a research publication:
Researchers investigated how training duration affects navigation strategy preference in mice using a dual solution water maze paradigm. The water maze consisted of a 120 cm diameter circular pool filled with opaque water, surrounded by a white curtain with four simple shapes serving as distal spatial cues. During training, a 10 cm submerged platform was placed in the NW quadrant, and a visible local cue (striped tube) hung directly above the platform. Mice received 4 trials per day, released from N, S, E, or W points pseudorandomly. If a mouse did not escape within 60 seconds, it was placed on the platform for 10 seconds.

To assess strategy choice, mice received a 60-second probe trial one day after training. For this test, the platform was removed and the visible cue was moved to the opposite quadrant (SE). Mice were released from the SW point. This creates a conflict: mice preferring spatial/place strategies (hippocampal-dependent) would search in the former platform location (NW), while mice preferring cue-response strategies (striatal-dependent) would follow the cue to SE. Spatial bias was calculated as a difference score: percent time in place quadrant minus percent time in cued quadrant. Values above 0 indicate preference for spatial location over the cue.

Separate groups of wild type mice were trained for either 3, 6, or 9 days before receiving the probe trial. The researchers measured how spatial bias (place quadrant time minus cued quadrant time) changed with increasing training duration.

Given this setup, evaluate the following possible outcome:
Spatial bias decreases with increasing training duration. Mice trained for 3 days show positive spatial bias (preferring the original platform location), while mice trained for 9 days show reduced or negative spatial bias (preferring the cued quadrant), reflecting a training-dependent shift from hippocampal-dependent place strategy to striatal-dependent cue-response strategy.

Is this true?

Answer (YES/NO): NO